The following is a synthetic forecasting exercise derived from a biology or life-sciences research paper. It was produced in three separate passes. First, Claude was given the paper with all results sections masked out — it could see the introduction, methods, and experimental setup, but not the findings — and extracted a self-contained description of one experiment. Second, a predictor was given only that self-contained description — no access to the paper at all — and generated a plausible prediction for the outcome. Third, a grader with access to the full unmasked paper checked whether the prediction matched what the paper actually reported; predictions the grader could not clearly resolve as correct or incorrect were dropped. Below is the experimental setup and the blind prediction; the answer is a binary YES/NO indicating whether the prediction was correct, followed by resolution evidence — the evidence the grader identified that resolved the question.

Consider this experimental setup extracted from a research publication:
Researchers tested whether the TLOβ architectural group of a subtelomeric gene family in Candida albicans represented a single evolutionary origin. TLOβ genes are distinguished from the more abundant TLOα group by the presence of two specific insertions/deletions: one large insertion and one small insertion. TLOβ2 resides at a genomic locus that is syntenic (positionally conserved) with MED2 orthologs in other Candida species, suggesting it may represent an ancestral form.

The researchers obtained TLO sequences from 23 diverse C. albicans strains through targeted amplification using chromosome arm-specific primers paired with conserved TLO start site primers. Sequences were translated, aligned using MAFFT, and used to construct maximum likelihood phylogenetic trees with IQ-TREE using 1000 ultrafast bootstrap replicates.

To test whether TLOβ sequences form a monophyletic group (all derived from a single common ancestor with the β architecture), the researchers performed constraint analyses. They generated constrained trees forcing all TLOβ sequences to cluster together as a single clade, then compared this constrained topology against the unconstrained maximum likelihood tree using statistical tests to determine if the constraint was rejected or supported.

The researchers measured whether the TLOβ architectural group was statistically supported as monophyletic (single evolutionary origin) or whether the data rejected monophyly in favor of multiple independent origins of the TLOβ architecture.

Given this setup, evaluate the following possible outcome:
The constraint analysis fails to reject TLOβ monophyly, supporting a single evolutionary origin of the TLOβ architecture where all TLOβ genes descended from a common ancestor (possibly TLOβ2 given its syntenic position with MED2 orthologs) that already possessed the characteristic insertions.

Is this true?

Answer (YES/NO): YES